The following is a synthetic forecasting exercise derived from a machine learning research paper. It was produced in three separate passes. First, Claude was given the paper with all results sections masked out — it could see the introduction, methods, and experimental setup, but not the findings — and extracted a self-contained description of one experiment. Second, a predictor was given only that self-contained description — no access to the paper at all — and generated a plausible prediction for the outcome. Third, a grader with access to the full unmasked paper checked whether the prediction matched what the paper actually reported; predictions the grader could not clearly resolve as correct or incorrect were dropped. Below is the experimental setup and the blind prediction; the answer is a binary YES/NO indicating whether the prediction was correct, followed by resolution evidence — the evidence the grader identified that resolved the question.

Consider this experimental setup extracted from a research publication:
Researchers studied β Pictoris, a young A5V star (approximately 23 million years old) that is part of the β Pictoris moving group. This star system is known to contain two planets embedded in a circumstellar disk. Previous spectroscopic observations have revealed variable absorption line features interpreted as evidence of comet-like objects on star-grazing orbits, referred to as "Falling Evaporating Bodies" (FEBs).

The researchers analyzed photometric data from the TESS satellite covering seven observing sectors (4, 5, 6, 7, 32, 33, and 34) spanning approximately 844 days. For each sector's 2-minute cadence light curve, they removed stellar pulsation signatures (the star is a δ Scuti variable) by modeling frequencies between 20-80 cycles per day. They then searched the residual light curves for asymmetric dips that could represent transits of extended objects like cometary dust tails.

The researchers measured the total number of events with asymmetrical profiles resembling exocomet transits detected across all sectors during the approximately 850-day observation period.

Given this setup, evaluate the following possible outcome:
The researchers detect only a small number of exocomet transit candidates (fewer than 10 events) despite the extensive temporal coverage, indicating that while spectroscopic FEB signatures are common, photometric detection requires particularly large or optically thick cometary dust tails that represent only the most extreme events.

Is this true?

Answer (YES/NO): YES